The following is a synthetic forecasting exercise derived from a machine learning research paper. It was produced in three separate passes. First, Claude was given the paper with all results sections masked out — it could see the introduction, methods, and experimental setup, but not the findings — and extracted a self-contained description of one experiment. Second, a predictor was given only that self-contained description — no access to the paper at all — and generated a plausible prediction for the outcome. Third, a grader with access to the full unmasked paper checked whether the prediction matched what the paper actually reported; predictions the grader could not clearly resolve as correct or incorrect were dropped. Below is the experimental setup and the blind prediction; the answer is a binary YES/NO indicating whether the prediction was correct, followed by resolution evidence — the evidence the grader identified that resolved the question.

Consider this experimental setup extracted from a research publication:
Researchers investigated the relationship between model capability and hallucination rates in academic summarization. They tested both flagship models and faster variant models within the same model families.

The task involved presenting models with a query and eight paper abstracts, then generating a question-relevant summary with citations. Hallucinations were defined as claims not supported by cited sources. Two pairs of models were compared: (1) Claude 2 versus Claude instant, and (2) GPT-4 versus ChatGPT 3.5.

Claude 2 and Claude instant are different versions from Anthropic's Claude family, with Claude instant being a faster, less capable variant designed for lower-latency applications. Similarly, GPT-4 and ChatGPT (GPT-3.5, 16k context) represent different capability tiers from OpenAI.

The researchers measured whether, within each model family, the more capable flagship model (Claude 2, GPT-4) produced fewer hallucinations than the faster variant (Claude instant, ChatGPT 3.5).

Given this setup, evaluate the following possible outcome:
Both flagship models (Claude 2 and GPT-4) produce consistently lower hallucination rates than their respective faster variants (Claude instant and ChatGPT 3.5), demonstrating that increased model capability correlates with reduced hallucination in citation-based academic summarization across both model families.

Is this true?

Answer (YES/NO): NO